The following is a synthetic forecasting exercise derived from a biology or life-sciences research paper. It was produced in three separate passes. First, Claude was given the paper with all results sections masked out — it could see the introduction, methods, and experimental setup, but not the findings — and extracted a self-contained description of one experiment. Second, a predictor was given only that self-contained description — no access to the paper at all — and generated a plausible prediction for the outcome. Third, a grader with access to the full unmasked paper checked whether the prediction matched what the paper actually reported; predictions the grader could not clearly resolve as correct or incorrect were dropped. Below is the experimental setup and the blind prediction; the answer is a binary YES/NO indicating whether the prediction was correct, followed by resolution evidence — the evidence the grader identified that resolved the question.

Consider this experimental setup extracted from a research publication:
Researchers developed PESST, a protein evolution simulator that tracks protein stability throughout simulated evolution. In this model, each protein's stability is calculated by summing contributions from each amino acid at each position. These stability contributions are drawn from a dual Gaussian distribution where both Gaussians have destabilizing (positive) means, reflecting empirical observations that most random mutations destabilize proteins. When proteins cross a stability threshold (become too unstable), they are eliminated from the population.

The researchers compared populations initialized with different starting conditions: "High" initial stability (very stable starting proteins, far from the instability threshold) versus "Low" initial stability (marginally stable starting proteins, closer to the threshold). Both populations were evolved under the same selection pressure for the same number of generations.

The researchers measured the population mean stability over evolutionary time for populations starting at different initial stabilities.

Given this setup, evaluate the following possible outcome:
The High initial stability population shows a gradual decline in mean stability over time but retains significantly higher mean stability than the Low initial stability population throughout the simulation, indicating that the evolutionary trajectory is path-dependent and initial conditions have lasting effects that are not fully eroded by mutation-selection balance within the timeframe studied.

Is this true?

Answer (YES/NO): NO